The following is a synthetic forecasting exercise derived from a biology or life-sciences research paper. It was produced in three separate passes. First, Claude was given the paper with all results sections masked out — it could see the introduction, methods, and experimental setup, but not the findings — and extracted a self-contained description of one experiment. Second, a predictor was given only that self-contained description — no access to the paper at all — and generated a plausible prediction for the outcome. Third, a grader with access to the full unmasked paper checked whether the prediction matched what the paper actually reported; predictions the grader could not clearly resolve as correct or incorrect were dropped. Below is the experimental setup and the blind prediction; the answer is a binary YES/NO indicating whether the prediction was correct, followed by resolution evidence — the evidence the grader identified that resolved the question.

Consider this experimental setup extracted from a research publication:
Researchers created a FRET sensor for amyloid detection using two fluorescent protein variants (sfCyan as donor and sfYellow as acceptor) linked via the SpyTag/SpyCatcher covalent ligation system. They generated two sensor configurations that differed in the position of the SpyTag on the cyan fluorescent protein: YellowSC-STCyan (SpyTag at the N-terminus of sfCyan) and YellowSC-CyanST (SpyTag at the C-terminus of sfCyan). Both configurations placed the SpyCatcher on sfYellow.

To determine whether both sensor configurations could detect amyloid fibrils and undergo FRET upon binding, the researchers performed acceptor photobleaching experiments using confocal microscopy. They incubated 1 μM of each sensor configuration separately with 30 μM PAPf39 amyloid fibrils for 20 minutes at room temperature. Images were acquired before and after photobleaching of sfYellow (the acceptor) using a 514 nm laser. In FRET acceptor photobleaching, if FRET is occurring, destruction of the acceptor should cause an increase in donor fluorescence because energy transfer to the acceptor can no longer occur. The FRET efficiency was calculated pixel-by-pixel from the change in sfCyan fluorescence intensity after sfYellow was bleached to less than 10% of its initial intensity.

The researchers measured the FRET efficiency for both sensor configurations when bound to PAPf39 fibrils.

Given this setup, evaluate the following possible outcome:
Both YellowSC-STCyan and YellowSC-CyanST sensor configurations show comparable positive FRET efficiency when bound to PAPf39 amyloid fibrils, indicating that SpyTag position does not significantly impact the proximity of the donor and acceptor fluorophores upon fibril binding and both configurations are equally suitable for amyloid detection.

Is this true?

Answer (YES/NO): NO